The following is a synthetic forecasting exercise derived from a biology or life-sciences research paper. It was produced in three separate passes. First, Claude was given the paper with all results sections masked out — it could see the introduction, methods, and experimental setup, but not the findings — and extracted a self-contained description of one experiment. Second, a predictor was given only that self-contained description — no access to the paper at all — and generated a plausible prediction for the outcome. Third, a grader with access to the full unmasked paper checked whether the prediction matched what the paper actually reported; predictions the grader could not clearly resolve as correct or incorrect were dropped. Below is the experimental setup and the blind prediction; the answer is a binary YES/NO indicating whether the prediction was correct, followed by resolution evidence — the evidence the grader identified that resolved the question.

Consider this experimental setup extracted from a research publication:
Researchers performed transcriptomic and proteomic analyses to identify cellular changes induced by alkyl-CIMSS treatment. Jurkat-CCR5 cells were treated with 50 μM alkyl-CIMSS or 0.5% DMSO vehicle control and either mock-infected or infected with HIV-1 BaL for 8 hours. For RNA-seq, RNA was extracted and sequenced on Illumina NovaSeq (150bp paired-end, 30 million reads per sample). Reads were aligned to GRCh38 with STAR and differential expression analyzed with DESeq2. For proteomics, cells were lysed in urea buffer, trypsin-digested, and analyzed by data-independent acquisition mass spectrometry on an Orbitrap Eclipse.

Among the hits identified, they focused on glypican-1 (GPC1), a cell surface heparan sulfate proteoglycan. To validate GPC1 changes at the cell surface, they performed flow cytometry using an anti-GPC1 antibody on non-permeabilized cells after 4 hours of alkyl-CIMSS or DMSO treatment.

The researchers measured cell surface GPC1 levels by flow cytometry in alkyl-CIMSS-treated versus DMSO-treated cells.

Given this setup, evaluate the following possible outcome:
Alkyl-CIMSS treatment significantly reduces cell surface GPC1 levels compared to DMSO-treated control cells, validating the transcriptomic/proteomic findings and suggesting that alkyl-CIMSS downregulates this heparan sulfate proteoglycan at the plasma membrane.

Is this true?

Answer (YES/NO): NO